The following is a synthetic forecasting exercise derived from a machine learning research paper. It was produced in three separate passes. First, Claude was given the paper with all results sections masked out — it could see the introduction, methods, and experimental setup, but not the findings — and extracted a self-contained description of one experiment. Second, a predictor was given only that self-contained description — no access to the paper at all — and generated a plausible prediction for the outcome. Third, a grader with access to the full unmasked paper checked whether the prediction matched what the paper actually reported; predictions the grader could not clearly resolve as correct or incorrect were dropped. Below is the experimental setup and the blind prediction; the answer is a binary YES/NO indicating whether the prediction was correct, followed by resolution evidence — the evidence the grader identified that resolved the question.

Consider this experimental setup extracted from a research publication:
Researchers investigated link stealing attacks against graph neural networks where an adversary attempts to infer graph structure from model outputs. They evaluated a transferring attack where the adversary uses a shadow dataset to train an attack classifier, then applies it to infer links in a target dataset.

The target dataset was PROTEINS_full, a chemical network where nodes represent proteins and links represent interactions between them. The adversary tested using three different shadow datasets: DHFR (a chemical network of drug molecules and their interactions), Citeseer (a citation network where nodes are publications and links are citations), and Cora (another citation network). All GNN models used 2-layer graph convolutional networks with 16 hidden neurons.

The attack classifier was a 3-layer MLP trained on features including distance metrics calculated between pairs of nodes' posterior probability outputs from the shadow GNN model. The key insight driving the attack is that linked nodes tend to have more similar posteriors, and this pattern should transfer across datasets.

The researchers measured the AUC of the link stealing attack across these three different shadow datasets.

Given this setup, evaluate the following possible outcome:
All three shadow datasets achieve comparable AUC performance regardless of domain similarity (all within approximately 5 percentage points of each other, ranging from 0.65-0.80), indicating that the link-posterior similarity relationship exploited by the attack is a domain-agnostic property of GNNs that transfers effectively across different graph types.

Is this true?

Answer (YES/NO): NO